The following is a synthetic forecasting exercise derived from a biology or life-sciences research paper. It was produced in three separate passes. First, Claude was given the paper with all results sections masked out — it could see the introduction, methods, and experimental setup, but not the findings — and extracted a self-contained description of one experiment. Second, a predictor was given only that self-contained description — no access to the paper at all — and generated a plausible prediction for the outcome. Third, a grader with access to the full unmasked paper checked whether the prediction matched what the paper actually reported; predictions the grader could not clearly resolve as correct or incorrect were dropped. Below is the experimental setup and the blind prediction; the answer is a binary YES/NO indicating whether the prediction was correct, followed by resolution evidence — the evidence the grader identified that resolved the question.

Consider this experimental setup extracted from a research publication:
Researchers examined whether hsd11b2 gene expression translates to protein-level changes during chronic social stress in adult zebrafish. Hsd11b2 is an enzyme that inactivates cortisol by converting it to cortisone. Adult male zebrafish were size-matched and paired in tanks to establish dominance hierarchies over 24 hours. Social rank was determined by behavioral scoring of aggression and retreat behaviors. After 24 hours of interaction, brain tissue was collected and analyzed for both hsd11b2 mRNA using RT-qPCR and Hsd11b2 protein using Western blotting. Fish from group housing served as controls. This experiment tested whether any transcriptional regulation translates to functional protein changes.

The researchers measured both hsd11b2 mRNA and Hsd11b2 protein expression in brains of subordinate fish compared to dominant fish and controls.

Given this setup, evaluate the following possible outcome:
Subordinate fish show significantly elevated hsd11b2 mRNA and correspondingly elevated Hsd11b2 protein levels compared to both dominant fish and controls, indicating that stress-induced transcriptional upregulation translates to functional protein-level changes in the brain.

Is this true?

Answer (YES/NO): NO